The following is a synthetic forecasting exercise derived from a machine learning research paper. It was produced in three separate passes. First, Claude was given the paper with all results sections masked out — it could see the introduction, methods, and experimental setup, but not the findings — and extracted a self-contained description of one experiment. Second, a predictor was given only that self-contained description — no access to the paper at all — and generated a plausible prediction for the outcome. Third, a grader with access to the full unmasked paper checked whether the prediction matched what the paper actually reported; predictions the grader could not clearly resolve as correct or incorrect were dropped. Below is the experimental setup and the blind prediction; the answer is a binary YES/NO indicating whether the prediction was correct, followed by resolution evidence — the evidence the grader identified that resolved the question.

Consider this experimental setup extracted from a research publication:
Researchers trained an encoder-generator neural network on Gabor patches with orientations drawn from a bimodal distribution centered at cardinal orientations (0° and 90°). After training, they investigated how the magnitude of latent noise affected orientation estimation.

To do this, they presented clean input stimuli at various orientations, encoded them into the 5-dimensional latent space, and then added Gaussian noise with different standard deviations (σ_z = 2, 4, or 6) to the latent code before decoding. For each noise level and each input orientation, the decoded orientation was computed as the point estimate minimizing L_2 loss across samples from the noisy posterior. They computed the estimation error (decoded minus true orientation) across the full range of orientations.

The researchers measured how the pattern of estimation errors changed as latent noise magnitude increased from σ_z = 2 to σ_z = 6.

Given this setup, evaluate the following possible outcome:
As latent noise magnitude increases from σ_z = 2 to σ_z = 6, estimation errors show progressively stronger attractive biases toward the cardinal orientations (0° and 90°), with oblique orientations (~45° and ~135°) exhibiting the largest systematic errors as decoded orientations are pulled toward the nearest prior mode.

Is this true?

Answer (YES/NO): NO